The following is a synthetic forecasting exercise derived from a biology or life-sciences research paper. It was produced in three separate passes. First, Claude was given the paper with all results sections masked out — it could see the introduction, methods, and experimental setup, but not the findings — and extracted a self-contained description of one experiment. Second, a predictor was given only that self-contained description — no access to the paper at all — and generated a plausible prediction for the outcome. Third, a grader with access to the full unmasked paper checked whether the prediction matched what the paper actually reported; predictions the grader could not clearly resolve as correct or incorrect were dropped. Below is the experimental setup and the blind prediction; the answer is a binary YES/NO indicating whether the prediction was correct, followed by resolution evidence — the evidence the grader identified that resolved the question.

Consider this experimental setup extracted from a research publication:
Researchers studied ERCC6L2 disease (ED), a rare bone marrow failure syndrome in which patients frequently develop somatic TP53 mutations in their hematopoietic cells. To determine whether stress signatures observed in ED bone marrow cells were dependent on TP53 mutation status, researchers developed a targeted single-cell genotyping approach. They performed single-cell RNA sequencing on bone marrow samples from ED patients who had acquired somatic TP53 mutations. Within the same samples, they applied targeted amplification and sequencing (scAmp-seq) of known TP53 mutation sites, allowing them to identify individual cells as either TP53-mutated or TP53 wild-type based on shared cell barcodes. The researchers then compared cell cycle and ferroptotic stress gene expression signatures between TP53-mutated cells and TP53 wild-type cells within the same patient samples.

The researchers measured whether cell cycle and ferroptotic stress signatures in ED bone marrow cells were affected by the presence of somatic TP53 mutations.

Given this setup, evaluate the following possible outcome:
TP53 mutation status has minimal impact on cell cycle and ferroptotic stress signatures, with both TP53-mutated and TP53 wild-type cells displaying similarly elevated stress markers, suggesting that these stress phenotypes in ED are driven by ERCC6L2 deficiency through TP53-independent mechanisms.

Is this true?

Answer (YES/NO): YES